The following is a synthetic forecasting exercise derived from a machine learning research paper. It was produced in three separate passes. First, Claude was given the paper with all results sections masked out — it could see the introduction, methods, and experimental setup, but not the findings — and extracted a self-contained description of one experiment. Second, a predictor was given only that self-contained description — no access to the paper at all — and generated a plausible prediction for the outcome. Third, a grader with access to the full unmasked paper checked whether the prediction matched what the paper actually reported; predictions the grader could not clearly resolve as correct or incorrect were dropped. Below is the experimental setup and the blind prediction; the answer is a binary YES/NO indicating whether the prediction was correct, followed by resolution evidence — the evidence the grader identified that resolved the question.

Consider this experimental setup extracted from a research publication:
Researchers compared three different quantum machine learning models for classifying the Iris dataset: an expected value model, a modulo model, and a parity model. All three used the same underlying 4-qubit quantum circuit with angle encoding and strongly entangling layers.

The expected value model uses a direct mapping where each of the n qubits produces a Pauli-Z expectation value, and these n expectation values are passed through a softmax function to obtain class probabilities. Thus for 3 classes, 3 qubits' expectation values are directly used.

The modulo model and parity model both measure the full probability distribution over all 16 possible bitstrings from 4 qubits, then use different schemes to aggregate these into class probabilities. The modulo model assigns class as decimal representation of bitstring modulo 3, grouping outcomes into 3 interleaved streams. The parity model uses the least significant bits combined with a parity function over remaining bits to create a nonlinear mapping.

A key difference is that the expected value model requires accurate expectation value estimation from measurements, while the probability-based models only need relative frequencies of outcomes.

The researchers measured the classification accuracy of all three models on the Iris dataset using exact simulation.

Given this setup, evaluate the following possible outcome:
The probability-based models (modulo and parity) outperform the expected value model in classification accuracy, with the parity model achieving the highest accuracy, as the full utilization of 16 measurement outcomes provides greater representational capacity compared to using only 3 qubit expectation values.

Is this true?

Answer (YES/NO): YES